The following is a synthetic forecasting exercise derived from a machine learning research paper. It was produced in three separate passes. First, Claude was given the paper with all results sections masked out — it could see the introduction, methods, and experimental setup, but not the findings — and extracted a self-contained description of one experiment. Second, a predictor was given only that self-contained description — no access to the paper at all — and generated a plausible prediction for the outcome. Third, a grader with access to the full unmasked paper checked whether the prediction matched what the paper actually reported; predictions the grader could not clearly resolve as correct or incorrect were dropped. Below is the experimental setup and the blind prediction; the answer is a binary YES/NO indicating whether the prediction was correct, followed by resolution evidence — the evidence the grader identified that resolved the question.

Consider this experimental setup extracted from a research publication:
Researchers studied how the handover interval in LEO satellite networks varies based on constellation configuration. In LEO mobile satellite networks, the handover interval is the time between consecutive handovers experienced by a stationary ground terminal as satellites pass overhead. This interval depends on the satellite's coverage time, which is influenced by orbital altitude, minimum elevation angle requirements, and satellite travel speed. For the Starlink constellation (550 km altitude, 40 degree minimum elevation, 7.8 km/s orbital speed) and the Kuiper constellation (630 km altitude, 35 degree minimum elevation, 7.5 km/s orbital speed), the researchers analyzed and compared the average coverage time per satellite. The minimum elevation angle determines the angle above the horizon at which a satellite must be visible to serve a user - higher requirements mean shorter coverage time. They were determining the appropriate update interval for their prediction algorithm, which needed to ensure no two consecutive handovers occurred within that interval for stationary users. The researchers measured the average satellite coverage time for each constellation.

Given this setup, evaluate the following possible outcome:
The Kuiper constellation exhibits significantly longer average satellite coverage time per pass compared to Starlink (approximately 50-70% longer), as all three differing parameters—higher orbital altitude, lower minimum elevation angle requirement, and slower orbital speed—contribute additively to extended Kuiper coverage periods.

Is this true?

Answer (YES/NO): NO